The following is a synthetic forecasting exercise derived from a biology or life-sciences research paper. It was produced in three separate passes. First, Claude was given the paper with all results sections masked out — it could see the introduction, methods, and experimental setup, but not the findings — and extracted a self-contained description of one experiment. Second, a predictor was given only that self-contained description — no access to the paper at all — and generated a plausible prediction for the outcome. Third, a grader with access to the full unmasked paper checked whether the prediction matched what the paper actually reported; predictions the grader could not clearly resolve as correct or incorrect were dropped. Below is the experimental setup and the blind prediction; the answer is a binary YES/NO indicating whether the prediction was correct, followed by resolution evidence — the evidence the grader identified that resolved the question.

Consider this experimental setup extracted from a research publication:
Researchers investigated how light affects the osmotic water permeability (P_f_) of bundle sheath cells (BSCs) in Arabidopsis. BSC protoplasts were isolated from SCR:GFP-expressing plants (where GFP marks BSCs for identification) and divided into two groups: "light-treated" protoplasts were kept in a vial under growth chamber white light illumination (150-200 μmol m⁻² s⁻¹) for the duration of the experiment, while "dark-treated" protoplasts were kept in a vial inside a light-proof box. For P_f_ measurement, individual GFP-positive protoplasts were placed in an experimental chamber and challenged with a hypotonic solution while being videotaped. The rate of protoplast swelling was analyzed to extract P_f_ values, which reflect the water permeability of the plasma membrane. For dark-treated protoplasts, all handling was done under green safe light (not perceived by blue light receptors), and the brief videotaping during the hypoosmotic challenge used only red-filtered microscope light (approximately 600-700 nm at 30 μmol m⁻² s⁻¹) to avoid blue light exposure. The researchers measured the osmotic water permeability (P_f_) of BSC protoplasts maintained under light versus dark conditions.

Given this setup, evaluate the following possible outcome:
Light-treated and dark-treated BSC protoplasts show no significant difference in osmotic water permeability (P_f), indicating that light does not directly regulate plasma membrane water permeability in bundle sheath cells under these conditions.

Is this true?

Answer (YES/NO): NO